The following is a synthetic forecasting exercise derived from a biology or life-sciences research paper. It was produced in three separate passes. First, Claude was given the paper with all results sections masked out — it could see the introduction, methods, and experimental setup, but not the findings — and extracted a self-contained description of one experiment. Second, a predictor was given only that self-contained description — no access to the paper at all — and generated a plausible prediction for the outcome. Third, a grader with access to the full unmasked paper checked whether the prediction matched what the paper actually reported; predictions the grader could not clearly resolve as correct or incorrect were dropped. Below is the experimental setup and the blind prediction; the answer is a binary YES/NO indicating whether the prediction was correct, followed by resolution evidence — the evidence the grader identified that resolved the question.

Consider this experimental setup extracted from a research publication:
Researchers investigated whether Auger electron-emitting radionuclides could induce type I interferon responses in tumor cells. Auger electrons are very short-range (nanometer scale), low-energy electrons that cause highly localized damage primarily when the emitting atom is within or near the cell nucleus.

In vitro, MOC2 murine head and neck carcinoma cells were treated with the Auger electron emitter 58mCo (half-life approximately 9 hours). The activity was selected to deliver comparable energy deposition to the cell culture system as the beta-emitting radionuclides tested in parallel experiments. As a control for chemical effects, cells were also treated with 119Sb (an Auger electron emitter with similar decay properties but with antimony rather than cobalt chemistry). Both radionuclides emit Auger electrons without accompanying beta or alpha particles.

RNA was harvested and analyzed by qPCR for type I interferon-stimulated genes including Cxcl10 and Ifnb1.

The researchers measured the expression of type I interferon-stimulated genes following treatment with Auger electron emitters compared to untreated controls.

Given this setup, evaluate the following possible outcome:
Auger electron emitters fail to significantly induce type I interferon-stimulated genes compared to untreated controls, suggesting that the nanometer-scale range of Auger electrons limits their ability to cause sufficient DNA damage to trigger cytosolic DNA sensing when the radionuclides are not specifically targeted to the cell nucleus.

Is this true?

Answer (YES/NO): NO